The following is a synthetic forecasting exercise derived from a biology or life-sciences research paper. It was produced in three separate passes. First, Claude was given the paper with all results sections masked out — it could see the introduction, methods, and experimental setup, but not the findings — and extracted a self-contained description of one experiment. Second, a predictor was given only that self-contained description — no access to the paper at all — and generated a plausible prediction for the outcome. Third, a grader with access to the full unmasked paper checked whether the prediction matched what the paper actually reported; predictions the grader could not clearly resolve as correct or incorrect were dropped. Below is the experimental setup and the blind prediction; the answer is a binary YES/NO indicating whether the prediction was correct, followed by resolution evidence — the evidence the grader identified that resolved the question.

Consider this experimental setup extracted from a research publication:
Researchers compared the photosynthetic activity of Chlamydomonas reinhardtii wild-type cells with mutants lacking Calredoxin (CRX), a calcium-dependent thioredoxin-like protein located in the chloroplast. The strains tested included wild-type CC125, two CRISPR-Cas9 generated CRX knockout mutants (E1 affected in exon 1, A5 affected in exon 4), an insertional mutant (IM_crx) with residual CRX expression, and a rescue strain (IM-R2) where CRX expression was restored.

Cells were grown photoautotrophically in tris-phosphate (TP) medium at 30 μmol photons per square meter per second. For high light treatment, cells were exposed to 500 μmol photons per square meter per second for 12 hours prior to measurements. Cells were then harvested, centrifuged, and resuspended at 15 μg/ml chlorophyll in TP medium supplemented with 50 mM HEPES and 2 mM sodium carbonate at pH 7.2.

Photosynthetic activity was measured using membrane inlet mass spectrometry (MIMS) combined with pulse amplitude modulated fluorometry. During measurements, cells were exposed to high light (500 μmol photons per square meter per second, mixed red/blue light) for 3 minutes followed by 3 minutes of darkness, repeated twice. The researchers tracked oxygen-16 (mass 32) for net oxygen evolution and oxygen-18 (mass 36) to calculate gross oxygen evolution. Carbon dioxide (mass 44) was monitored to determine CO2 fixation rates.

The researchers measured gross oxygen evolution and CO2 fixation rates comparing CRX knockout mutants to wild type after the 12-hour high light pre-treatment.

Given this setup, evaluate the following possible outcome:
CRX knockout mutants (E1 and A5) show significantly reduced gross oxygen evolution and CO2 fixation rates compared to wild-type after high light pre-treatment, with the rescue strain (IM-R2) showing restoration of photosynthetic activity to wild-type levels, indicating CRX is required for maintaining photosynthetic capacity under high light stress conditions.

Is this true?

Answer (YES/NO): NO